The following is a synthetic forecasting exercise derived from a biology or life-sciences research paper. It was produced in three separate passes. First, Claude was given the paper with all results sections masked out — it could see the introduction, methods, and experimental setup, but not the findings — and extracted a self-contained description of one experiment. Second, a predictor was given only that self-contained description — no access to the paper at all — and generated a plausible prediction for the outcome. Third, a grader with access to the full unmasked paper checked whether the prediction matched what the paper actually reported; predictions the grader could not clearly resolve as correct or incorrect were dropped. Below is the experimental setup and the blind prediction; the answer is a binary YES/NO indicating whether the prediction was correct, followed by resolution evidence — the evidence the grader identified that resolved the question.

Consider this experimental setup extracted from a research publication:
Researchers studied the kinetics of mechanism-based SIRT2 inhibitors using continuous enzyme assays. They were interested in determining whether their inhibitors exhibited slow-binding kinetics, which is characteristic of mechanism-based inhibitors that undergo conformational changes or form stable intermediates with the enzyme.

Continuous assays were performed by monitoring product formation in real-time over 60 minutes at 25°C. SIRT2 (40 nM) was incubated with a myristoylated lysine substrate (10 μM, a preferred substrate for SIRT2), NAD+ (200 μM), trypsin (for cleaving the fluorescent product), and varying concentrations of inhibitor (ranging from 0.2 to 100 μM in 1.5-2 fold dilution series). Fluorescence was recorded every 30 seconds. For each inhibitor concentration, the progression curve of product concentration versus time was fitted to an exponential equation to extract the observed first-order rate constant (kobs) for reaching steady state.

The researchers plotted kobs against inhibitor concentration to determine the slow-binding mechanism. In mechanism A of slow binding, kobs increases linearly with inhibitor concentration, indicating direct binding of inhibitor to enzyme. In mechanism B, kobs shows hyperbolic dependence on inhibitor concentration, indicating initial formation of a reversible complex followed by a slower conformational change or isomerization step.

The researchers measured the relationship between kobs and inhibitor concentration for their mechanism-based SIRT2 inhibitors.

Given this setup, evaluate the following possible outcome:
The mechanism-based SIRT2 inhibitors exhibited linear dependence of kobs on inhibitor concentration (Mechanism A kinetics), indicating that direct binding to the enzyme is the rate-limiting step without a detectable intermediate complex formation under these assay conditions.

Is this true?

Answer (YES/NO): NO